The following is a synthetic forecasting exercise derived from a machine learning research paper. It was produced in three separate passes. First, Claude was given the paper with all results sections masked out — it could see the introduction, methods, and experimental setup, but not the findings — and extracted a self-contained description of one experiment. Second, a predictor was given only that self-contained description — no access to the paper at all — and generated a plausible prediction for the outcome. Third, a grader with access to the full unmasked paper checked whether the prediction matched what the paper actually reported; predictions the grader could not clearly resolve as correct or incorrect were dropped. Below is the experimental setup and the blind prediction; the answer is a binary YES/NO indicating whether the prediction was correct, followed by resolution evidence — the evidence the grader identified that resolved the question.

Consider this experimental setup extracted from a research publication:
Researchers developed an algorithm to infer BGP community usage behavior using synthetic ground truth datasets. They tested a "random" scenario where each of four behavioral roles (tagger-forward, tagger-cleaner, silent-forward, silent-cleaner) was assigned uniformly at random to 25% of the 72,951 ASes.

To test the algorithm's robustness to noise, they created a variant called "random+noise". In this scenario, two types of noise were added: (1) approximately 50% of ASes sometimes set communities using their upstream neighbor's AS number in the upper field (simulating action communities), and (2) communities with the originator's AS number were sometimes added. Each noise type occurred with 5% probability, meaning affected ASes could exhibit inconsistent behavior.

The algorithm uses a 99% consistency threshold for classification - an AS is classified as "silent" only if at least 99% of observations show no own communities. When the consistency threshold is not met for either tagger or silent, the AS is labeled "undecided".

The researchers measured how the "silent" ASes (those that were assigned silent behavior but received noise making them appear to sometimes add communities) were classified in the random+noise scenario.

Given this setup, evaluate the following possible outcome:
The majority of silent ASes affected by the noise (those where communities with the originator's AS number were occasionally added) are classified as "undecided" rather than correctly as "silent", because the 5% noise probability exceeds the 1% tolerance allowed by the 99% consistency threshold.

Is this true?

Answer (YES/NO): YES